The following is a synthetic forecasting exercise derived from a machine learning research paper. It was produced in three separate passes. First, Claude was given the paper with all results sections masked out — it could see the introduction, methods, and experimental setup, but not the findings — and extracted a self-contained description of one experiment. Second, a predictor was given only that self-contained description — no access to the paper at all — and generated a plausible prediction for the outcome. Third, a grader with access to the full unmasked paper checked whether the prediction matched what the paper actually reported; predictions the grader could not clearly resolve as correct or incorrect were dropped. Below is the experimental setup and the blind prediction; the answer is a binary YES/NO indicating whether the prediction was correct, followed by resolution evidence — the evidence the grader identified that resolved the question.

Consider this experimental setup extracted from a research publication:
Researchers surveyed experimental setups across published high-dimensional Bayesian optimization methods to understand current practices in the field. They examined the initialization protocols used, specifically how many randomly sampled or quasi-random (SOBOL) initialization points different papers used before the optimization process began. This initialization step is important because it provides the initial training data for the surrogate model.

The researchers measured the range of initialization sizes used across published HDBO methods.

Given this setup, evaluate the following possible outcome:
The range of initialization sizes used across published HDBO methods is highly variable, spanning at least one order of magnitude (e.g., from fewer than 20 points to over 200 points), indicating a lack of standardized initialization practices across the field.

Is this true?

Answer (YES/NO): YES